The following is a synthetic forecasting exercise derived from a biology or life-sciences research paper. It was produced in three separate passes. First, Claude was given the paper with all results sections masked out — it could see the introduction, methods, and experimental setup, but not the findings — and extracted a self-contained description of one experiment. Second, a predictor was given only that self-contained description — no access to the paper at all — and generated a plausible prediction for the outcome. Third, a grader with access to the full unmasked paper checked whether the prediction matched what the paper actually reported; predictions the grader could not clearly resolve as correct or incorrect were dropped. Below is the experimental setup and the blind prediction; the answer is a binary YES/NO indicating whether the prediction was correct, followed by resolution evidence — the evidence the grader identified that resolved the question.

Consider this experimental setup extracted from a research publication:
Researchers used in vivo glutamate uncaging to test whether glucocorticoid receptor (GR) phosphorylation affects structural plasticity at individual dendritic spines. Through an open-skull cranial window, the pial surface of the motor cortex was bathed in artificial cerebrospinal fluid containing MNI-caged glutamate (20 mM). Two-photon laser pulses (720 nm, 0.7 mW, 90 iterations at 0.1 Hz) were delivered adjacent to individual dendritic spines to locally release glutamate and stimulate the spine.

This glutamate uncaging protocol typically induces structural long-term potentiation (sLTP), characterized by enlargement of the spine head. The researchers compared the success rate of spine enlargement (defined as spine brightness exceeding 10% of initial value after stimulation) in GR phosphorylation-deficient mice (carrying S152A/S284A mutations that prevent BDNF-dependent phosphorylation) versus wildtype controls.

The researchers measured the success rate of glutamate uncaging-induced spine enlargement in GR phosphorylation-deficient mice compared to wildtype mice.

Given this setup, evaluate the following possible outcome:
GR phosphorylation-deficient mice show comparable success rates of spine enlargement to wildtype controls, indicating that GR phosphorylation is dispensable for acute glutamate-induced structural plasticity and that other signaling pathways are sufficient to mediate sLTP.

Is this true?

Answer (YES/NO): NO